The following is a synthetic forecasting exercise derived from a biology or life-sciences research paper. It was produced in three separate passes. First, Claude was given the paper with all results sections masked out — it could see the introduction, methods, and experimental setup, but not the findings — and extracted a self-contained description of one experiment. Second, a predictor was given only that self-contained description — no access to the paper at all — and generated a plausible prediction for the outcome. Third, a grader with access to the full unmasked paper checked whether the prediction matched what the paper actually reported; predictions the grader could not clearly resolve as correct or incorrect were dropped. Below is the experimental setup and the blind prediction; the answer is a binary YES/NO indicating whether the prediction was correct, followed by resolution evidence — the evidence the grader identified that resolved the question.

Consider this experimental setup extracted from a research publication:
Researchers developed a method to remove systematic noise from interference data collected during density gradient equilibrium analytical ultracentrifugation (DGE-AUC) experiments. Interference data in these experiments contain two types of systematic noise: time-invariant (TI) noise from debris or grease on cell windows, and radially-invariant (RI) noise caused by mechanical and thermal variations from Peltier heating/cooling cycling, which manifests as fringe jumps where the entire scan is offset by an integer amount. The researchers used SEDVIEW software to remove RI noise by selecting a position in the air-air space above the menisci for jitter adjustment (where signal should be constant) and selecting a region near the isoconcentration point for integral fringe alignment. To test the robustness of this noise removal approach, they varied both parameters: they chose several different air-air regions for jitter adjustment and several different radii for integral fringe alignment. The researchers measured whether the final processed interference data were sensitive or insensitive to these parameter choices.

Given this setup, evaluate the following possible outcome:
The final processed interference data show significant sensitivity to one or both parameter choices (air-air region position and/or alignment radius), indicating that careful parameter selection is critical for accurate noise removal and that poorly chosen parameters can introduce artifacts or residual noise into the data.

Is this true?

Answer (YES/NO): NO